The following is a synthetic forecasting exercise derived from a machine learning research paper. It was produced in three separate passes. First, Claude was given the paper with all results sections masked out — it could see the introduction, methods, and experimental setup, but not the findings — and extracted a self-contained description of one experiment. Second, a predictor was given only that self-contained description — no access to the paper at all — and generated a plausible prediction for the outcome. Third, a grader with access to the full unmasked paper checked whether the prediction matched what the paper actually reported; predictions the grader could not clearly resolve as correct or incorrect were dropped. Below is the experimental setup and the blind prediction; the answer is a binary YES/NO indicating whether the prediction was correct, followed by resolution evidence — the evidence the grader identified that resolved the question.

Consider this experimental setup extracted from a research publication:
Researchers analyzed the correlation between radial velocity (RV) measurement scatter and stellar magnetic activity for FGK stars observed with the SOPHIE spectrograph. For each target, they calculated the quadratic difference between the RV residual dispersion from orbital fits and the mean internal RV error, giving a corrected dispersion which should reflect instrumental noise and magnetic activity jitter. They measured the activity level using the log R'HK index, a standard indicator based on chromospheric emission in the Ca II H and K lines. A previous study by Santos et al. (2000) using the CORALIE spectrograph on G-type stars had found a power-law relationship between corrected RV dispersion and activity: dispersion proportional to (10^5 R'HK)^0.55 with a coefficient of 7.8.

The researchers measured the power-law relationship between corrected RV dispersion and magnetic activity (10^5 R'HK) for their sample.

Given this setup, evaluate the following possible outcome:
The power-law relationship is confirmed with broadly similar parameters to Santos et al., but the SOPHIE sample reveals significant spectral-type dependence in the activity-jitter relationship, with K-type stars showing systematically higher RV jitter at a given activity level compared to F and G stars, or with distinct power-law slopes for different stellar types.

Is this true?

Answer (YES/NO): NO